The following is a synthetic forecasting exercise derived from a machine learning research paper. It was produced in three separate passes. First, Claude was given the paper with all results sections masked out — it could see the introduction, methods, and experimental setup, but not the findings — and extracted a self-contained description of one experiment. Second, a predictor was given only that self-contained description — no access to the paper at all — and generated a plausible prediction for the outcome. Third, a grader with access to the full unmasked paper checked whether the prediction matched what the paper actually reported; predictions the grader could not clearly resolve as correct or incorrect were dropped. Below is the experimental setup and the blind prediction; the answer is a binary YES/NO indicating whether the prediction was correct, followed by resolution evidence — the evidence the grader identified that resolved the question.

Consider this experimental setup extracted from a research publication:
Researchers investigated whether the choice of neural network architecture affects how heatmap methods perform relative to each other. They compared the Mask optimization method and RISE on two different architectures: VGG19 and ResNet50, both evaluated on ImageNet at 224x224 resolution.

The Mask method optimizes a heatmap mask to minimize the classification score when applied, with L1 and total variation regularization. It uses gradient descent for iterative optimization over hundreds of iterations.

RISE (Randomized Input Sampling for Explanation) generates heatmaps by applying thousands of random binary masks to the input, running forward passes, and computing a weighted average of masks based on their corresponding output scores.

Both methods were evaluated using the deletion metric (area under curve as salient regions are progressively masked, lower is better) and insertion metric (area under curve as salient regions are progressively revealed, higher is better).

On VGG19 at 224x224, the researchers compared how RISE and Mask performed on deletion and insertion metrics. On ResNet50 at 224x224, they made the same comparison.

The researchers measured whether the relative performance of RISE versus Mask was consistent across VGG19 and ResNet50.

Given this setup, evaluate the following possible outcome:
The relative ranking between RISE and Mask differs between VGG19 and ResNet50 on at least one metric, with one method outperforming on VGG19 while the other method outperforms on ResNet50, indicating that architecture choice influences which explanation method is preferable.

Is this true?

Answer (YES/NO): NO